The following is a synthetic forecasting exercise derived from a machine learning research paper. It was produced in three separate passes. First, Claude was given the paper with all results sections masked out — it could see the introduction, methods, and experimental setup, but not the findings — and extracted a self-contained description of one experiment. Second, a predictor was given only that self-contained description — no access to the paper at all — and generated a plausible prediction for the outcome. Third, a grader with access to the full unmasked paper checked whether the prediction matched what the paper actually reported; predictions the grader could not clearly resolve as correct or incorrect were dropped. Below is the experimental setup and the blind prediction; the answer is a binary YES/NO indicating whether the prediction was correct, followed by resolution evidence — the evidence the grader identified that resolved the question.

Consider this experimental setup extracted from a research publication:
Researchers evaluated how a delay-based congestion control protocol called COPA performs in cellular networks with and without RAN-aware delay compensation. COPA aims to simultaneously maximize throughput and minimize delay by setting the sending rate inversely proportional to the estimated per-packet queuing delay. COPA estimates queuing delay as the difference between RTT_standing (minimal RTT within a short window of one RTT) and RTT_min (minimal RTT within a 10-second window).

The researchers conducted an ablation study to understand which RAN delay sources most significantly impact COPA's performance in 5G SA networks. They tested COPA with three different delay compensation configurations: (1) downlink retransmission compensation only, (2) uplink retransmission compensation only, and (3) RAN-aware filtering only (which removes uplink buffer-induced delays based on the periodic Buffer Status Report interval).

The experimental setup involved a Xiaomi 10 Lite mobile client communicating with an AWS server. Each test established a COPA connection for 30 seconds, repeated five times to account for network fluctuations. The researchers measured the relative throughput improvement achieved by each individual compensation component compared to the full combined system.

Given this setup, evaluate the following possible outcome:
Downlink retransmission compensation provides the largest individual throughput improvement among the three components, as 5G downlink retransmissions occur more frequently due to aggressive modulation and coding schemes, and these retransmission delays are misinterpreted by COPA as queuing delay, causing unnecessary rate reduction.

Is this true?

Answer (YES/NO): NO